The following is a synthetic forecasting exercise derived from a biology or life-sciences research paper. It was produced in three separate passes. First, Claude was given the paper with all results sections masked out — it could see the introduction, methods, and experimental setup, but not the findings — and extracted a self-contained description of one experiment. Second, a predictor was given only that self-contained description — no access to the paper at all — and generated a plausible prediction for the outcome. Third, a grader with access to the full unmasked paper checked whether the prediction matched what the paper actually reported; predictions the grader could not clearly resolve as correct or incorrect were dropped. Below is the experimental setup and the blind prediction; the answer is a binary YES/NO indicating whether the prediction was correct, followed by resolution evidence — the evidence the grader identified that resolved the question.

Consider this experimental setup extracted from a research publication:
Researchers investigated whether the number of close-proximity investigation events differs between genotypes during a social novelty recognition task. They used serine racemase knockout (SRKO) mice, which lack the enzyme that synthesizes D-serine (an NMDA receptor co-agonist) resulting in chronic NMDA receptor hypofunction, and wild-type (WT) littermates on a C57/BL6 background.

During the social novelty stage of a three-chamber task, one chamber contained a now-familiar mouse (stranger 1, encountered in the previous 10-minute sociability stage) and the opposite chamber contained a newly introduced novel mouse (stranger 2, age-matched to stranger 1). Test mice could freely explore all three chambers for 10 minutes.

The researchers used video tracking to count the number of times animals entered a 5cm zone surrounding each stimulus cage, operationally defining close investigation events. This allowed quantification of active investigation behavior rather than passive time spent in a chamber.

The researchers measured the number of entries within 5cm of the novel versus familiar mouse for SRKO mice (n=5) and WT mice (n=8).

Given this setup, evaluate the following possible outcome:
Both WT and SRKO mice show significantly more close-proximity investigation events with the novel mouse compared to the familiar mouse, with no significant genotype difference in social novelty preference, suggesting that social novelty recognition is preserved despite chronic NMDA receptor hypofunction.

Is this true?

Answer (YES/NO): NO